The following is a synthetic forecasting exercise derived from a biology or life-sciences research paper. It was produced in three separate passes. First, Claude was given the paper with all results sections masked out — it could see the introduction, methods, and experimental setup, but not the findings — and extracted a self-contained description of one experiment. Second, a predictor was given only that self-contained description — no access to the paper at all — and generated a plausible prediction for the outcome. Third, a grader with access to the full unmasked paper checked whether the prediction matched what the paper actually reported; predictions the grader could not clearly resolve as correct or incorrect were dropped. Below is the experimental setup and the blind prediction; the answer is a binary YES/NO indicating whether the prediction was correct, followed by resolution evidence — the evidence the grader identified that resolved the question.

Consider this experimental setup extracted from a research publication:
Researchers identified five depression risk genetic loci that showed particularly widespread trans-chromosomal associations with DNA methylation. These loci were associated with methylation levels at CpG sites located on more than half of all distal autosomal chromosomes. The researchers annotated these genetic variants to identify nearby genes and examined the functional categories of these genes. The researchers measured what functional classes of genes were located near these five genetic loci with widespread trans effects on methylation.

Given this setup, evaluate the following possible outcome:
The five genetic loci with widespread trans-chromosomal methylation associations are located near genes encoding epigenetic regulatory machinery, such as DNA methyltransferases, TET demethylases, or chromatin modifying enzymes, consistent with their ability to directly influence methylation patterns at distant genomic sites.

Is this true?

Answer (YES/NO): NO